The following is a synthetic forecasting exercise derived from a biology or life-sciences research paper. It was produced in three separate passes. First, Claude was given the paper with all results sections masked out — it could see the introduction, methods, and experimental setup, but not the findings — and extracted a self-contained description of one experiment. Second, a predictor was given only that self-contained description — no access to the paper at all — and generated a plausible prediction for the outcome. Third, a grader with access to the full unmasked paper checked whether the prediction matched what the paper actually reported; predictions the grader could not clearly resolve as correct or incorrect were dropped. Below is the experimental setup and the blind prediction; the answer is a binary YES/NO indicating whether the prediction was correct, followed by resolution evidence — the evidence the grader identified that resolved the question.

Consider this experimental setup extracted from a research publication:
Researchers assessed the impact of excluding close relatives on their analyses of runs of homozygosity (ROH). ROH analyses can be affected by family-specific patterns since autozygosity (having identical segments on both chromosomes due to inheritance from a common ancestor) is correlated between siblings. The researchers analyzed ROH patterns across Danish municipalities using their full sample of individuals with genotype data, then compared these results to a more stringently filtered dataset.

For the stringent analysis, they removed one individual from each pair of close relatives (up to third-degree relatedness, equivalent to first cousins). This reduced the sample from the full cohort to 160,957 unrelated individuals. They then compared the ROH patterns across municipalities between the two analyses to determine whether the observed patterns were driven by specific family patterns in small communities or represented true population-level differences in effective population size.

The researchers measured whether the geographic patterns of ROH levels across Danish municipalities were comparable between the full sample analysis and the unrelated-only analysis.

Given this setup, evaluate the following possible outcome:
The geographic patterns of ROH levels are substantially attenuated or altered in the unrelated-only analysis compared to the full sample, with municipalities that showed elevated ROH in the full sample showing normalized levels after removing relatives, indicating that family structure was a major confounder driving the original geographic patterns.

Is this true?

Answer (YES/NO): NO